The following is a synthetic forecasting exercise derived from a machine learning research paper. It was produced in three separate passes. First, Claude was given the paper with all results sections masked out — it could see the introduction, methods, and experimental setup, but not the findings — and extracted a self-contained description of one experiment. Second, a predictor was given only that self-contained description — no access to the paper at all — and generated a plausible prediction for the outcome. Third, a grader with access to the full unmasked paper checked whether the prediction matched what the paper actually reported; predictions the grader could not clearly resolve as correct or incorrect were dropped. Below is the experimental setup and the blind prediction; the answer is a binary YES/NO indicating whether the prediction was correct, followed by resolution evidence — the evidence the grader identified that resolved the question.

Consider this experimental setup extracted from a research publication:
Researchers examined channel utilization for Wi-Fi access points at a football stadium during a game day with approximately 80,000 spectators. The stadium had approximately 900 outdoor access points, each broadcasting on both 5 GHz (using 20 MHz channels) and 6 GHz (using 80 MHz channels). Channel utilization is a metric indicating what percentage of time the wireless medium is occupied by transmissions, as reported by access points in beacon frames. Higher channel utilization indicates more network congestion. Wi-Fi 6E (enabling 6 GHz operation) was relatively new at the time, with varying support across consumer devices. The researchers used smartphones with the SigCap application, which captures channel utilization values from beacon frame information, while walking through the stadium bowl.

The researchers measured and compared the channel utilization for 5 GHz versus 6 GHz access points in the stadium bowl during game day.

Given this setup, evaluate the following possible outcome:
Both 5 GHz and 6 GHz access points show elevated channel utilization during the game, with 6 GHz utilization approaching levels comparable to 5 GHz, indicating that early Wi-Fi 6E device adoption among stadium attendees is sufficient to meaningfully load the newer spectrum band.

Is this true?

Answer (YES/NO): NO